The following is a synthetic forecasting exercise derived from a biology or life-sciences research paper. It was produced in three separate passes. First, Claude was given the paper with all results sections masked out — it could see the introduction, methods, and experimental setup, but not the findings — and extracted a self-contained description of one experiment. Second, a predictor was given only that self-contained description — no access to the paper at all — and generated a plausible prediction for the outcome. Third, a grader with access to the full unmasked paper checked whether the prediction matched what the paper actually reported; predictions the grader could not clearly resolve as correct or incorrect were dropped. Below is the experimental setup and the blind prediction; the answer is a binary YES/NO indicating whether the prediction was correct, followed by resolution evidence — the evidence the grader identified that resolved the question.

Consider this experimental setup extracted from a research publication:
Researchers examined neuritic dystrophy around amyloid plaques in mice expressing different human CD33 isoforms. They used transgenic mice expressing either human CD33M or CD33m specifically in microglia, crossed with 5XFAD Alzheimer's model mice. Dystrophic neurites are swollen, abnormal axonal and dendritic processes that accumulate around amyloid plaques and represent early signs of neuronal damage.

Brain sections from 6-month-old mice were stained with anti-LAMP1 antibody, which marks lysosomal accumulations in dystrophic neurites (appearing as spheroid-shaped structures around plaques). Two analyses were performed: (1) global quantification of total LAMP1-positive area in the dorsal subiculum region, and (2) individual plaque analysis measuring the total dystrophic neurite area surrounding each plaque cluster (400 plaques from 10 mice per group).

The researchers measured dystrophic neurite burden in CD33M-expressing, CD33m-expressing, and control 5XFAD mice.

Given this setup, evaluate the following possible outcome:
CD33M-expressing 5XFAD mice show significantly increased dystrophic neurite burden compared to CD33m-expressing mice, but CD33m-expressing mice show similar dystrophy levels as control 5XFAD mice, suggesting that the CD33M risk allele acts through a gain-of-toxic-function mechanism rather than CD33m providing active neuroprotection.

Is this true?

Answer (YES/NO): NO